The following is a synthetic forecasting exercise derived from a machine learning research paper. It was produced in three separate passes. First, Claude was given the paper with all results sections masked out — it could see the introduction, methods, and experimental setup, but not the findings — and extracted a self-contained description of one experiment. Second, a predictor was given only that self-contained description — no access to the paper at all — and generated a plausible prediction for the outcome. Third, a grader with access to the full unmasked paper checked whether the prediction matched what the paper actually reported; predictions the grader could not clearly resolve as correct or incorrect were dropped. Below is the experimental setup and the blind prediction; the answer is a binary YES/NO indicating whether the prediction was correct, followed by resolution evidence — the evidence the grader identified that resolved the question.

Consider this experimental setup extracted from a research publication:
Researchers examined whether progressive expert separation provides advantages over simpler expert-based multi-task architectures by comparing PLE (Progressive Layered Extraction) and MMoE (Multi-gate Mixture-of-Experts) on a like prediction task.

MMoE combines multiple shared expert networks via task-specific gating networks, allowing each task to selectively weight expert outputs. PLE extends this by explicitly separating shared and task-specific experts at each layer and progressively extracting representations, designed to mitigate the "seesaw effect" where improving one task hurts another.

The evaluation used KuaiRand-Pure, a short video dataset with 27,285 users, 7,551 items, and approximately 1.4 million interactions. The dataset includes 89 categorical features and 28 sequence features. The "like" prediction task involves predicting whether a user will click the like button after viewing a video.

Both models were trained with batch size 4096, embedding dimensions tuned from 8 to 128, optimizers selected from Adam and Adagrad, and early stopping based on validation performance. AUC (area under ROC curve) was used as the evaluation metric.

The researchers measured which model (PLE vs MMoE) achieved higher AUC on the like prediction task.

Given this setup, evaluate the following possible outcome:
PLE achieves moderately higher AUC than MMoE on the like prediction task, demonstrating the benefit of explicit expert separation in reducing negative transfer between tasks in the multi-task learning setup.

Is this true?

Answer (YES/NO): NO